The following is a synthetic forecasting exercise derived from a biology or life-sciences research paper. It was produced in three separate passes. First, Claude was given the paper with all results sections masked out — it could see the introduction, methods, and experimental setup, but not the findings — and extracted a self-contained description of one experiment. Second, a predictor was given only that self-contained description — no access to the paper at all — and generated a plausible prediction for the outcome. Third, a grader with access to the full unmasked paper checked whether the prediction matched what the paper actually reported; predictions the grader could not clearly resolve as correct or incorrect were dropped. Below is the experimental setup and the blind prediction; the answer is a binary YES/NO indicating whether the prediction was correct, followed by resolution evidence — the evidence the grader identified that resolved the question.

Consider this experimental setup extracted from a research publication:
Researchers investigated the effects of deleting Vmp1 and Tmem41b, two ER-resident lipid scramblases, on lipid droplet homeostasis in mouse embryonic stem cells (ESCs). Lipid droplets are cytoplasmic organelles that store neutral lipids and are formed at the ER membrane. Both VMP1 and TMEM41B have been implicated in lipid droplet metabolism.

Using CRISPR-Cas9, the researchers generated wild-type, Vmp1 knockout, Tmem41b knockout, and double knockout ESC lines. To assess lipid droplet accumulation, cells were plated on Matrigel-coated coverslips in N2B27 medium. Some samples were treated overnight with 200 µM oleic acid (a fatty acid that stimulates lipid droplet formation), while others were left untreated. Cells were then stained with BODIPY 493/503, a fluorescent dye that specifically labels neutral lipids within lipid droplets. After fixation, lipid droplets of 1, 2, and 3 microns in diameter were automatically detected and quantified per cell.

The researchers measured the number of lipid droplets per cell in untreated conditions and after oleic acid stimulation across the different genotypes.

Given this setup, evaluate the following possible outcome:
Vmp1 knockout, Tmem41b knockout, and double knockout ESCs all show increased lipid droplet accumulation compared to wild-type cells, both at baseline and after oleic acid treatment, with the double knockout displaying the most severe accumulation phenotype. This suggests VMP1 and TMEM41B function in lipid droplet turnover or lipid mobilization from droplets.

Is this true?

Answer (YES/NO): NO